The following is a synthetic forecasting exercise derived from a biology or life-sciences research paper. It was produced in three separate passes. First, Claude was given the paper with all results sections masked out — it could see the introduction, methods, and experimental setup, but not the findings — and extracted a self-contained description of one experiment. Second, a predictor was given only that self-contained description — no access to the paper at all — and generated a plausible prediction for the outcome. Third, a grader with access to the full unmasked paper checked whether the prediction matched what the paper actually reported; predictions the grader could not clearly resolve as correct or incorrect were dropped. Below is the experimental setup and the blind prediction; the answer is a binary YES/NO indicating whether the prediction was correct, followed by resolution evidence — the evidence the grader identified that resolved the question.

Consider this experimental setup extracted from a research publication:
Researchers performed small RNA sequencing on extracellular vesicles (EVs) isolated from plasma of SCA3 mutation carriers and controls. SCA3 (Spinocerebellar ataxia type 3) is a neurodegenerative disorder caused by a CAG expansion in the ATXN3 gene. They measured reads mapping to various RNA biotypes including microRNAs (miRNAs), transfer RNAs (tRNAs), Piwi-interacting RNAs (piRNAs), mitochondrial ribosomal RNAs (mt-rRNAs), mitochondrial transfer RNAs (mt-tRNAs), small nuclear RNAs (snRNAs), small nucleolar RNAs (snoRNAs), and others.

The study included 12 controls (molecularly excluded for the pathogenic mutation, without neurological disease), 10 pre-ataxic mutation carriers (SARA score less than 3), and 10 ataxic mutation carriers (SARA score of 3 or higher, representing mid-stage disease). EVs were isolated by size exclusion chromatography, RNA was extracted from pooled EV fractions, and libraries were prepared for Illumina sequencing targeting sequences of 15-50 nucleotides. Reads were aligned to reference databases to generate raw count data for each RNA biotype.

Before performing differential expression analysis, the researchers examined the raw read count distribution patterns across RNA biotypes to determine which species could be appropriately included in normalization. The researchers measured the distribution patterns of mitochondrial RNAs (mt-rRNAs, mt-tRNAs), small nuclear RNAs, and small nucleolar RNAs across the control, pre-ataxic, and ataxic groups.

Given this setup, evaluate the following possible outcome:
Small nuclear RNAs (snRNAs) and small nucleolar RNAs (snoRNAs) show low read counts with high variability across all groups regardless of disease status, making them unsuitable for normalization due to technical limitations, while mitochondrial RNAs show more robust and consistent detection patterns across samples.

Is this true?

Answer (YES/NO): NO